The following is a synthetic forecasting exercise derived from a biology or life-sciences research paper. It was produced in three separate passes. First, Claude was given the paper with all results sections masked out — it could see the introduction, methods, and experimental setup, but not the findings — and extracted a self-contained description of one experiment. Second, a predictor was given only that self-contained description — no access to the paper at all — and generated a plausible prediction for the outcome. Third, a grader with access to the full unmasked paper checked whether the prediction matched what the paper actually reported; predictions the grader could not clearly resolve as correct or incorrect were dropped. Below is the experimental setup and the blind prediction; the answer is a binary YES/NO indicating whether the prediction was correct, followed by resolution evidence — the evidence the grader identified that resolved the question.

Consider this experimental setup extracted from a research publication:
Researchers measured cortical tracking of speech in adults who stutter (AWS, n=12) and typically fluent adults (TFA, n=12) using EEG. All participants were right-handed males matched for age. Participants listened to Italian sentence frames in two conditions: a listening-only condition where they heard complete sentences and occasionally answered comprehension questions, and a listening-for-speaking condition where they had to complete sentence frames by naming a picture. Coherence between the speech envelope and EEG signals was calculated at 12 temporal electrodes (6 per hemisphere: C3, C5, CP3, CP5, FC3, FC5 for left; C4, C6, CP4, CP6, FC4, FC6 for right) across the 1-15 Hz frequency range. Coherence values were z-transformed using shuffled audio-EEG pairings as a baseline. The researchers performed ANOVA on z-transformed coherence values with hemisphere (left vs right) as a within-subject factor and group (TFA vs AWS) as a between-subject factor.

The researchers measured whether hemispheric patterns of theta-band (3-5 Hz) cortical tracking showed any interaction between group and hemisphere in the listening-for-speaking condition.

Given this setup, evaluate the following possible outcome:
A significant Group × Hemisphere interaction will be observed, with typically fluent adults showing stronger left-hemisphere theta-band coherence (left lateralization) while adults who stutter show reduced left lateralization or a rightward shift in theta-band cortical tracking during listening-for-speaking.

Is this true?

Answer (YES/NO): NO